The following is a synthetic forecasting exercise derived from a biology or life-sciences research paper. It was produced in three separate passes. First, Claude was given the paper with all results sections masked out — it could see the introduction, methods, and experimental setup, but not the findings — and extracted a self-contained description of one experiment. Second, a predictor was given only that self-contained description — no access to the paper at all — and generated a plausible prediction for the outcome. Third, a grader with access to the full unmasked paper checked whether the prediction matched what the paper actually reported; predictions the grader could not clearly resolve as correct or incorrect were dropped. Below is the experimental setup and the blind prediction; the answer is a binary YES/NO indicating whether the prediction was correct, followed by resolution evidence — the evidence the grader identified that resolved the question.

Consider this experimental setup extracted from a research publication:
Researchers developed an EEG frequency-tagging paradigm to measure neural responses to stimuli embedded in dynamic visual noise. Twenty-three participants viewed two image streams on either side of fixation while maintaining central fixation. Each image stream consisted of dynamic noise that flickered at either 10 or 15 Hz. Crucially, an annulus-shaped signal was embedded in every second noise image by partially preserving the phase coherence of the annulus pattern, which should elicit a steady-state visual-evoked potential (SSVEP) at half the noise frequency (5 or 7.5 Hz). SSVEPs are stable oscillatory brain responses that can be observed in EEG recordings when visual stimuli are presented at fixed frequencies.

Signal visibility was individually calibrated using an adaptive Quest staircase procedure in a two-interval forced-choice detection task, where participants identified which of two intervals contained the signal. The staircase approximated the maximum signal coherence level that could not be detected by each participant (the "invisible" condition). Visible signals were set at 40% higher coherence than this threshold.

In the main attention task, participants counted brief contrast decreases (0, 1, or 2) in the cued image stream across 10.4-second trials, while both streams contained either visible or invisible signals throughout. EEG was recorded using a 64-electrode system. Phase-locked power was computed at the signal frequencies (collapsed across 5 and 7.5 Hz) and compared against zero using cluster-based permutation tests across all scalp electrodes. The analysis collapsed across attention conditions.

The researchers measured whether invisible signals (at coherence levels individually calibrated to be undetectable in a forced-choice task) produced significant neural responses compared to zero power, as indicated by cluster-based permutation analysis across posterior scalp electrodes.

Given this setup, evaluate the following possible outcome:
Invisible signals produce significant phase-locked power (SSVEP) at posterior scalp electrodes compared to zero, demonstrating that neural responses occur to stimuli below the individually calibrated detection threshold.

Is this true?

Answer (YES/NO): YES